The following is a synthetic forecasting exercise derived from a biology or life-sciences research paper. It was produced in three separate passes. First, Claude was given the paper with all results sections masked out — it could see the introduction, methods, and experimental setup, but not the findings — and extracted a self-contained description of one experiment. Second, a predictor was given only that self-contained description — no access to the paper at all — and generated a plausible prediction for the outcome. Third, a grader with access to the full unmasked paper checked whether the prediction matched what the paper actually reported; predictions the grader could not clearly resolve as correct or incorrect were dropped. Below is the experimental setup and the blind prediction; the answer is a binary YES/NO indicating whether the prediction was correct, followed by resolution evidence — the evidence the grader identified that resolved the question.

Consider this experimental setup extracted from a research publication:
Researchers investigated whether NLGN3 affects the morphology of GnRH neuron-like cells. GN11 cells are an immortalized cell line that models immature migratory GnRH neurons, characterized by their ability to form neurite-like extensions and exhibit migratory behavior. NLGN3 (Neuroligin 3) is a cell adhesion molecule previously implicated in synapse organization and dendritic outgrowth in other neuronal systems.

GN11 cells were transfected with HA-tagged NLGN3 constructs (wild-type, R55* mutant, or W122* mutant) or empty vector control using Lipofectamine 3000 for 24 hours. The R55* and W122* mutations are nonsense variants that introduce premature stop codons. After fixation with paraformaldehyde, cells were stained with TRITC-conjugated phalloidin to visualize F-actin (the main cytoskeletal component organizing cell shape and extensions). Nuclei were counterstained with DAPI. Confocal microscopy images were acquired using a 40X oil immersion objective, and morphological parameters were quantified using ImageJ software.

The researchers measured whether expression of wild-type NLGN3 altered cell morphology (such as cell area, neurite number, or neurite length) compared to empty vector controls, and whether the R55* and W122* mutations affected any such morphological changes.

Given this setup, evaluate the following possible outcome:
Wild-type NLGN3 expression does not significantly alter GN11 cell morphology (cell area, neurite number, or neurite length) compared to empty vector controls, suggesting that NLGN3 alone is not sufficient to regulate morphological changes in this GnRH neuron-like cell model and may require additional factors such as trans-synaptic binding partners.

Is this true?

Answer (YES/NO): NO